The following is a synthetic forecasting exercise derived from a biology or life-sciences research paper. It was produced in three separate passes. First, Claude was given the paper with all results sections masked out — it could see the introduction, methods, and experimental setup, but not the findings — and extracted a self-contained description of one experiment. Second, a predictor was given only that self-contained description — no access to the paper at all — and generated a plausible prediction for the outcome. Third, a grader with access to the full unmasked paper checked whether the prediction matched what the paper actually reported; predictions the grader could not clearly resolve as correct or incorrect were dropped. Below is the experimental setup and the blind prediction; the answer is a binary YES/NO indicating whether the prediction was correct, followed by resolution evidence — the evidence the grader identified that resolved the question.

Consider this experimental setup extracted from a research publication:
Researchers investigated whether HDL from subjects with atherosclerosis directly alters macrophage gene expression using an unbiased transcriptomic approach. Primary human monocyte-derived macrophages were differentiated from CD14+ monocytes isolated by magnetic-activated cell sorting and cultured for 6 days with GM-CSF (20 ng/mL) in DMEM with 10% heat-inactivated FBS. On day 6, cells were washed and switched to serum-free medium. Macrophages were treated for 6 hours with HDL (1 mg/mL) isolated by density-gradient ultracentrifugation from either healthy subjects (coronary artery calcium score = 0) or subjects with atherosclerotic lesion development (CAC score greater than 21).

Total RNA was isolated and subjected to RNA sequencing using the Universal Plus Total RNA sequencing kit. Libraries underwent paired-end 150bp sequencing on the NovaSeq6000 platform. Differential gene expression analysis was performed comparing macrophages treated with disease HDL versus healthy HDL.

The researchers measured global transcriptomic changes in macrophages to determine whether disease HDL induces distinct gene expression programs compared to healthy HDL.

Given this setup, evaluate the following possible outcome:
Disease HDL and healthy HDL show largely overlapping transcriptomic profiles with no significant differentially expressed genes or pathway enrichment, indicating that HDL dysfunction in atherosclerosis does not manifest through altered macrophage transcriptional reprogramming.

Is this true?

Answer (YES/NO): NO